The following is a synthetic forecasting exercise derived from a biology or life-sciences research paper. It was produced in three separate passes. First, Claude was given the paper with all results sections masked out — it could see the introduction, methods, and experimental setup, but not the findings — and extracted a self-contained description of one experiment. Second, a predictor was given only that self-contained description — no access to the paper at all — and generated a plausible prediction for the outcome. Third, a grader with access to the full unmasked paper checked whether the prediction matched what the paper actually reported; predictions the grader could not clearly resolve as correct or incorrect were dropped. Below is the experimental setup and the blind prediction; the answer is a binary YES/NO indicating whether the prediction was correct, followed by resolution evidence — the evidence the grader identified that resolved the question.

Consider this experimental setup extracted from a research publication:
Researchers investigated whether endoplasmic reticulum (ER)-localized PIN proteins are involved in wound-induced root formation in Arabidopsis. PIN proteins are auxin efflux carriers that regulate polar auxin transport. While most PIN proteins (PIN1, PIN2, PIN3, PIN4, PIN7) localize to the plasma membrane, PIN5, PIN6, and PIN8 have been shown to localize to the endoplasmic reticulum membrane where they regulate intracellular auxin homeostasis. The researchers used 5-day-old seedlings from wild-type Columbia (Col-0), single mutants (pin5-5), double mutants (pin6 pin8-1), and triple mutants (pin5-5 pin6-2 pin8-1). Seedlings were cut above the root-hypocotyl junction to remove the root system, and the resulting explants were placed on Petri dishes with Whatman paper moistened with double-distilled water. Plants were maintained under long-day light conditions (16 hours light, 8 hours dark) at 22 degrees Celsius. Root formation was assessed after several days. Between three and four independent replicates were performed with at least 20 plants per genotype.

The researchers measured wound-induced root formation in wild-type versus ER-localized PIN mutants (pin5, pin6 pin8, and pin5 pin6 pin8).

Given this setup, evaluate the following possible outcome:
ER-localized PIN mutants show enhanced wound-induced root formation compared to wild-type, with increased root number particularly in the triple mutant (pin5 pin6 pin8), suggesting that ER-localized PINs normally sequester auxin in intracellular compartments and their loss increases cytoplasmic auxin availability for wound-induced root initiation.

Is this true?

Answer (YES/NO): NO